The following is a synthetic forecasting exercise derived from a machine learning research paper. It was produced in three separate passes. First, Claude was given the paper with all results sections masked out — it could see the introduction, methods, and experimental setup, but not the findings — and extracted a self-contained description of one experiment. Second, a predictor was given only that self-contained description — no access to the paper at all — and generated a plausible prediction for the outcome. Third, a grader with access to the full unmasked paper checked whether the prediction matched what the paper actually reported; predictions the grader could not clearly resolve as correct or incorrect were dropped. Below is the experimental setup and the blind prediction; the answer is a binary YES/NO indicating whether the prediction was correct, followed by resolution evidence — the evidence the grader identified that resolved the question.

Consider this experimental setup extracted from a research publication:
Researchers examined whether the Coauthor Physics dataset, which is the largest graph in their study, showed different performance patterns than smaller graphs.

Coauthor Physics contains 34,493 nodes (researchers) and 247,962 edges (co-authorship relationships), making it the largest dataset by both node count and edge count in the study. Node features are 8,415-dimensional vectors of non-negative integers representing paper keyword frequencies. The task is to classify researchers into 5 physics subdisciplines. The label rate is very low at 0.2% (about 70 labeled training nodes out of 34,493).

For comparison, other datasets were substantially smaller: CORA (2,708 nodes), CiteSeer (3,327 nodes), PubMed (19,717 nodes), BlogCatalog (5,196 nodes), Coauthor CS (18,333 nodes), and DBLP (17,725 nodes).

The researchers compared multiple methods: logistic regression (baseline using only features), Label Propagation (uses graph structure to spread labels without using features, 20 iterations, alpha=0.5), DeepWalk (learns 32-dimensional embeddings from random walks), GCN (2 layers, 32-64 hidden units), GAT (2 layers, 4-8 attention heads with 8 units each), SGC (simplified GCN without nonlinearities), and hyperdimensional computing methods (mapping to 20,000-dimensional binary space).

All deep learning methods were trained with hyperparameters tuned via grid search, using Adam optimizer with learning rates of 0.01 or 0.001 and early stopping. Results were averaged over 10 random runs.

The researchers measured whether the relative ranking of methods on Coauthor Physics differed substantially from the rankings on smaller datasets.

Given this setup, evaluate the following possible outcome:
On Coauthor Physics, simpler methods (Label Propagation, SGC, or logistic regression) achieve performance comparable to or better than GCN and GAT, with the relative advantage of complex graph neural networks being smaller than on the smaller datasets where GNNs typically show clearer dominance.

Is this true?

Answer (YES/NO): NO